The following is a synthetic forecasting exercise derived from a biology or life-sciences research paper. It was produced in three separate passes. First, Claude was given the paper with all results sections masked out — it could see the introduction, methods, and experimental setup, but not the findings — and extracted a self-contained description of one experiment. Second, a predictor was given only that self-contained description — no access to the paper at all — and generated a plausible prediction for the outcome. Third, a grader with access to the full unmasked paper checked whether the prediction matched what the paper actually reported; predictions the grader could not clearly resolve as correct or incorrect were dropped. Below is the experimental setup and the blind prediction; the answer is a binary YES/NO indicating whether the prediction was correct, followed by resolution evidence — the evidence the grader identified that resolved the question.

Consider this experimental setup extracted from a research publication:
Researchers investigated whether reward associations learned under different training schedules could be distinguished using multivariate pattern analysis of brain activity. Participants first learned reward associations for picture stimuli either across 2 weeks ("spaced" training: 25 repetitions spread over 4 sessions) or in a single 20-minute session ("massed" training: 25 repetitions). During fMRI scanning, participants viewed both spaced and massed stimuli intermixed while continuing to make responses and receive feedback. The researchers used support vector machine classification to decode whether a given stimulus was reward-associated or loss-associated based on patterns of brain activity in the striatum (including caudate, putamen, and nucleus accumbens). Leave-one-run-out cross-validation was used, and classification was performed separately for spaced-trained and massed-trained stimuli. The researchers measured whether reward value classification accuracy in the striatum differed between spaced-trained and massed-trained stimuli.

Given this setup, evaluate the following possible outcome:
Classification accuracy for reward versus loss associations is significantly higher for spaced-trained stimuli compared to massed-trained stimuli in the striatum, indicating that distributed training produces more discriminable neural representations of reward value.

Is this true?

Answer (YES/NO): NO